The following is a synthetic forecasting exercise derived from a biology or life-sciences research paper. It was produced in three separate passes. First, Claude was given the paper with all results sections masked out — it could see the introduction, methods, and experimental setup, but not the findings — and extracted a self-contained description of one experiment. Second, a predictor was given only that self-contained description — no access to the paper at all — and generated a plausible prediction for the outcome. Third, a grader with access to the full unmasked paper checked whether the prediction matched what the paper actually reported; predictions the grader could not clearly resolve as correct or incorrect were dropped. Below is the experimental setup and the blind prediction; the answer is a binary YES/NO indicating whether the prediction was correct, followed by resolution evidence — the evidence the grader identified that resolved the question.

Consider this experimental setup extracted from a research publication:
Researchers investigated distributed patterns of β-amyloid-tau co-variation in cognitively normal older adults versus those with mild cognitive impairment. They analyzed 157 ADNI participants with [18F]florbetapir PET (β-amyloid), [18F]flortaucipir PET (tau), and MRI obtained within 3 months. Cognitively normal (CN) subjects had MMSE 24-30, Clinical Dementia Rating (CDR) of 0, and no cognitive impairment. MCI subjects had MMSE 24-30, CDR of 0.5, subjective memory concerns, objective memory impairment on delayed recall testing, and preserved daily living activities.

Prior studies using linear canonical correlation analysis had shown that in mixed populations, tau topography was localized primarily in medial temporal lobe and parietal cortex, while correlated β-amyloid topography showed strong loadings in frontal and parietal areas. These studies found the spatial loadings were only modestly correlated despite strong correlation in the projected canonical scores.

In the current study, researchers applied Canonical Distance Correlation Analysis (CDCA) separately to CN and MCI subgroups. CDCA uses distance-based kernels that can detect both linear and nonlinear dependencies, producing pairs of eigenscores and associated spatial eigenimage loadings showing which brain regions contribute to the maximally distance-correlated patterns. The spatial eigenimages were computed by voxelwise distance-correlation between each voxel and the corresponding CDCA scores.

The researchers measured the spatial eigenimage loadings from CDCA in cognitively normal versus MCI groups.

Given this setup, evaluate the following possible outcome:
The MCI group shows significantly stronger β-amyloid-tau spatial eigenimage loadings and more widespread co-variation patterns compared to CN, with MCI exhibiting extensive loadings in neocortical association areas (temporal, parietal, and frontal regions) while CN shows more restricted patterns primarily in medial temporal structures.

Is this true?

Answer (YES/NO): NO